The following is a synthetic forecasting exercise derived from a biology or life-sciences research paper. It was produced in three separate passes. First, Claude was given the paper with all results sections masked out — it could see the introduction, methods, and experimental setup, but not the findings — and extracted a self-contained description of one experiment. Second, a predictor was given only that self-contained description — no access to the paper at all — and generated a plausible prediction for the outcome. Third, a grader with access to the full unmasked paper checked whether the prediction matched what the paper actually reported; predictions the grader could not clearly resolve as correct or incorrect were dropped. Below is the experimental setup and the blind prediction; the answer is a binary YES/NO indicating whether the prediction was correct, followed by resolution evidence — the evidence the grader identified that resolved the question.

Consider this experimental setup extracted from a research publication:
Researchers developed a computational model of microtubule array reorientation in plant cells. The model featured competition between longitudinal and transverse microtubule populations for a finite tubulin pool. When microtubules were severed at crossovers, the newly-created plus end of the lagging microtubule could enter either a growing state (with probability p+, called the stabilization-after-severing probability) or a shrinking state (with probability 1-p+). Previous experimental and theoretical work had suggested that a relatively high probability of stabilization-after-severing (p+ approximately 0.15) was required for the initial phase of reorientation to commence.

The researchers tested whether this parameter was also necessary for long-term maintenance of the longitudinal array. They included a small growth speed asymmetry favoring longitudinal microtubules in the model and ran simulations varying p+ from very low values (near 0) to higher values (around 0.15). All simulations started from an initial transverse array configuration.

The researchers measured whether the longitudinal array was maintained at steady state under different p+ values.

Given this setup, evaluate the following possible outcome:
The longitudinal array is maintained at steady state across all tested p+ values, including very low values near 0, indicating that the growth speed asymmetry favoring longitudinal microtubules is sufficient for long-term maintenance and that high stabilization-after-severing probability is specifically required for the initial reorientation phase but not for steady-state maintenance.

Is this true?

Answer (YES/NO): YES